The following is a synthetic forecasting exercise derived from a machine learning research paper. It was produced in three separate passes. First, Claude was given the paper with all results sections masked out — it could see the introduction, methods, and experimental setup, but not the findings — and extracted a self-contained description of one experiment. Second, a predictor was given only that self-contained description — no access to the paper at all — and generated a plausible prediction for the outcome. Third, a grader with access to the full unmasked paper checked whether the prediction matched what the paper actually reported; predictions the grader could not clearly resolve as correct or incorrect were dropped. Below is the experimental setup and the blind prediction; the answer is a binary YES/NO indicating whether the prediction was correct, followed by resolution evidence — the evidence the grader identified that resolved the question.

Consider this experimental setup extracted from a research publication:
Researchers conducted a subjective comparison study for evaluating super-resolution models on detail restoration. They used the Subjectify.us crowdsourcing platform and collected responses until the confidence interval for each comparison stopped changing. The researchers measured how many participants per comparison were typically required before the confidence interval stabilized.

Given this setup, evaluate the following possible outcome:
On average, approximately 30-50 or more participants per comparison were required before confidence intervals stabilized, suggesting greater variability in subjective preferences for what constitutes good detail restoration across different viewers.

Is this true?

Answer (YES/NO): NO